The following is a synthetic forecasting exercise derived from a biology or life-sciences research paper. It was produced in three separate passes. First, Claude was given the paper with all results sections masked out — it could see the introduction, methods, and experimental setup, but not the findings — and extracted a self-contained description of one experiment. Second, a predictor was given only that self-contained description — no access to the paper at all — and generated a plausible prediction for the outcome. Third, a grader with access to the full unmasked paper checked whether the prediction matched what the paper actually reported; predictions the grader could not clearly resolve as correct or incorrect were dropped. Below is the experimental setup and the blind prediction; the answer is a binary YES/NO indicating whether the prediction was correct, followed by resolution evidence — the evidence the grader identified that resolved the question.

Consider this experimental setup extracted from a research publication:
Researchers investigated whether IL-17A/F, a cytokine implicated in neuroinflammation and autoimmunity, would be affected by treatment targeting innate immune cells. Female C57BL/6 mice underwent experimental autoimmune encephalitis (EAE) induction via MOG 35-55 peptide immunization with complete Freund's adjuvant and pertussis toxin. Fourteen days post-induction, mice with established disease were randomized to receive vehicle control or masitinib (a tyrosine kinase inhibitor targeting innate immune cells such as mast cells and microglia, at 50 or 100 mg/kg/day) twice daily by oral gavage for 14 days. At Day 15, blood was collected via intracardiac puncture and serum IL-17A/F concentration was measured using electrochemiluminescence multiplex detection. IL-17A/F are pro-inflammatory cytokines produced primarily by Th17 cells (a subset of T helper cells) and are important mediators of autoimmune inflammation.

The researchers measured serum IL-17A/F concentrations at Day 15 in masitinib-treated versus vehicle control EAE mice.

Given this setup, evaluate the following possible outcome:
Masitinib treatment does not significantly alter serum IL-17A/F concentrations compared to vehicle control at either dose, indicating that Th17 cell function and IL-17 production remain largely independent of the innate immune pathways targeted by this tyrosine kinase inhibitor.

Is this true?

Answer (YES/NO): YES